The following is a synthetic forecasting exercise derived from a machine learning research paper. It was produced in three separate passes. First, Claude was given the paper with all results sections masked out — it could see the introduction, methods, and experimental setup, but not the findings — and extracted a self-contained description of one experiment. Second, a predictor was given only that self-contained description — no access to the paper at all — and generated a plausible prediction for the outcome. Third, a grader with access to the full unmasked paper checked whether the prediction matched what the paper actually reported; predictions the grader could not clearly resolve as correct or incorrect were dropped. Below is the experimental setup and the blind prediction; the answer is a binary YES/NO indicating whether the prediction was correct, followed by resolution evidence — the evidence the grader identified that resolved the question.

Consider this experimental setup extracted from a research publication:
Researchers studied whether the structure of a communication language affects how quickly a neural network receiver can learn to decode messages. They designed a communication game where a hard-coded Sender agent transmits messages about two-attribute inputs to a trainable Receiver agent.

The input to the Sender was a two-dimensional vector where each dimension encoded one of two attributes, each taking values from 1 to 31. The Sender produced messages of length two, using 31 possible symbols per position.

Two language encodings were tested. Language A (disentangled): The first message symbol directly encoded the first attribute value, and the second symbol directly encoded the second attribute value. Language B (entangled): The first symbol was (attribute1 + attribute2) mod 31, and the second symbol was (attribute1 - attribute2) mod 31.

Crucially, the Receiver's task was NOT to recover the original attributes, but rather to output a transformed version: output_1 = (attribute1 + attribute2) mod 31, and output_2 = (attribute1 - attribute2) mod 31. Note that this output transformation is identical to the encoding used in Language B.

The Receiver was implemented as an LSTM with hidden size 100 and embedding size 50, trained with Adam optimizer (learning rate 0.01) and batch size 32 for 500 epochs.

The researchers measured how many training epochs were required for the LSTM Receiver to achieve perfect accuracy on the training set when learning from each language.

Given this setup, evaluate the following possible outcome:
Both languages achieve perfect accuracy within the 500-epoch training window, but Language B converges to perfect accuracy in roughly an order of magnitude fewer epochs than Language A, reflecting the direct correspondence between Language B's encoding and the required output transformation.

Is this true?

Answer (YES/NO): NO